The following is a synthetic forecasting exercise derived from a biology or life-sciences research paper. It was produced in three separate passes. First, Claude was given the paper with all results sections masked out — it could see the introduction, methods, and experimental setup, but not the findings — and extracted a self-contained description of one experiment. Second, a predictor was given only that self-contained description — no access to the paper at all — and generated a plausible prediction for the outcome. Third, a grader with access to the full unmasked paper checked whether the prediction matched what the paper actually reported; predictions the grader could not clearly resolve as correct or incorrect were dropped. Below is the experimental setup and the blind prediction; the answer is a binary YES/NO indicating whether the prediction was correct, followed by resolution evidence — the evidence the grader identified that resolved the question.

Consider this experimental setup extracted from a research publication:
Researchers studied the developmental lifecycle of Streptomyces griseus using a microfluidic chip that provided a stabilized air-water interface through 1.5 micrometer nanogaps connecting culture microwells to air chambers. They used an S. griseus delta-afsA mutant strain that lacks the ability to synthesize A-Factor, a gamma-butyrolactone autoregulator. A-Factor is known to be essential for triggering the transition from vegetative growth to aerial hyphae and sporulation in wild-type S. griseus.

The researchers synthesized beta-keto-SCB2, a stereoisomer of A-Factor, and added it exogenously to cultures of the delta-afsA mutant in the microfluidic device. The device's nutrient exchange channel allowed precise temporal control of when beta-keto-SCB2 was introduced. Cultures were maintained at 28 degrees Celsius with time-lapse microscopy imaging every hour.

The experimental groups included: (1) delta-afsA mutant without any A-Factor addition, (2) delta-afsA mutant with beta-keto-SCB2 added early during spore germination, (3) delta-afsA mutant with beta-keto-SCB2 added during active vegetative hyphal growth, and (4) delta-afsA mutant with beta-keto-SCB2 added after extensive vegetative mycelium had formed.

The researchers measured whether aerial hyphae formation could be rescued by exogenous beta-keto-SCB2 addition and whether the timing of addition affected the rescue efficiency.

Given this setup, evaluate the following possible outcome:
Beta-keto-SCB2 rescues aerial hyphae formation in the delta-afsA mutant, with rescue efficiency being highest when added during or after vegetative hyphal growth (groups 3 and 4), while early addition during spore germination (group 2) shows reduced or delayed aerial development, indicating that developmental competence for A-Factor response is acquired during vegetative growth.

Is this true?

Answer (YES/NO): NO